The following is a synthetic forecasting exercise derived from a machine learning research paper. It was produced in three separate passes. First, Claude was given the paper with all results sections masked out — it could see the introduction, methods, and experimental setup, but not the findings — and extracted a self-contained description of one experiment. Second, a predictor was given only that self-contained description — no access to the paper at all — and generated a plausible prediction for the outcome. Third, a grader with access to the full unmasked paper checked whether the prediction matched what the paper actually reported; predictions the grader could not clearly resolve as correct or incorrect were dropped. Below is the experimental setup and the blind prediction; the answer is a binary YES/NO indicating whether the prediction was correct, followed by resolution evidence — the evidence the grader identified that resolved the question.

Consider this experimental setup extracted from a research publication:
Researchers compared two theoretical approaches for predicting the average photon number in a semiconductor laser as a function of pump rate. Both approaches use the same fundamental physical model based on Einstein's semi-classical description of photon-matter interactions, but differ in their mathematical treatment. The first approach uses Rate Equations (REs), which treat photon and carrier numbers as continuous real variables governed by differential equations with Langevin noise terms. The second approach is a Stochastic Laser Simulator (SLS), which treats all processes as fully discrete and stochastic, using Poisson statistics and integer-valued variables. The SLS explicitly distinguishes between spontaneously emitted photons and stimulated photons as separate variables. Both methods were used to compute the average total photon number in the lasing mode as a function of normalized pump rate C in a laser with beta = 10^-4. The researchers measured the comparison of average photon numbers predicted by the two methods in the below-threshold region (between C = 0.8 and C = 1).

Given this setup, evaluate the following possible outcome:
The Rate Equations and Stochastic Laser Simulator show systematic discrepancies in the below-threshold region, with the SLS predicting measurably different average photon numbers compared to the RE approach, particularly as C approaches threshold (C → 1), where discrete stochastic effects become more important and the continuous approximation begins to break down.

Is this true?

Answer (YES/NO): YES